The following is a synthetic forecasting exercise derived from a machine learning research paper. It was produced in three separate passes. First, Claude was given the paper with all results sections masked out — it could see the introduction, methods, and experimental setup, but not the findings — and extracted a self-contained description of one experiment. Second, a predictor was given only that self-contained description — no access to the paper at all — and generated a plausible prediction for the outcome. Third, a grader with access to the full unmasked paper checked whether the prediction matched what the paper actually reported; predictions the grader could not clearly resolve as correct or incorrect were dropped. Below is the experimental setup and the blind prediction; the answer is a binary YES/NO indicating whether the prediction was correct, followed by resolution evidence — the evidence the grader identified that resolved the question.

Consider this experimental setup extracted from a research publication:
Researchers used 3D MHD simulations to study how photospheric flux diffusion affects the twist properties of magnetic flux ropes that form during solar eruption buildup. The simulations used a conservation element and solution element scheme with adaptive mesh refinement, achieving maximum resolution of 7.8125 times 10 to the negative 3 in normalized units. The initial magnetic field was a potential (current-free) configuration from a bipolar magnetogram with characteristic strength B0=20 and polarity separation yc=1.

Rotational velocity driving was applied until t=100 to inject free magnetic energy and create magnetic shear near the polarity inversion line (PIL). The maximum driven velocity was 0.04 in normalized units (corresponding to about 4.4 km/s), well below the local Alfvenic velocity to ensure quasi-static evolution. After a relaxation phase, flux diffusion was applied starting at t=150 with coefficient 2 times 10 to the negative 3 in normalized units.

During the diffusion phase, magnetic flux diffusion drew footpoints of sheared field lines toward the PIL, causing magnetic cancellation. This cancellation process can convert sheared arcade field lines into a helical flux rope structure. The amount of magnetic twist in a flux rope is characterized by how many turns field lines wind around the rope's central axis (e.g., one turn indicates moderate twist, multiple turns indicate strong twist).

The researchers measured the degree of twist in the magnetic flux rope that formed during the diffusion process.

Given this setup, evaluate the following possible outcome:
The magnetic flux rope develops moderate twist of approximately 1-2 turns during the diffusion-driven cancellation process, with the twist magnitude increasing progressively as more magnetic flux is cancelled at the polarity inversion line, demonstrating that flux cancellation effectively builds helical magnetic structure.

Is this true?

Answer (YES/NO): NO